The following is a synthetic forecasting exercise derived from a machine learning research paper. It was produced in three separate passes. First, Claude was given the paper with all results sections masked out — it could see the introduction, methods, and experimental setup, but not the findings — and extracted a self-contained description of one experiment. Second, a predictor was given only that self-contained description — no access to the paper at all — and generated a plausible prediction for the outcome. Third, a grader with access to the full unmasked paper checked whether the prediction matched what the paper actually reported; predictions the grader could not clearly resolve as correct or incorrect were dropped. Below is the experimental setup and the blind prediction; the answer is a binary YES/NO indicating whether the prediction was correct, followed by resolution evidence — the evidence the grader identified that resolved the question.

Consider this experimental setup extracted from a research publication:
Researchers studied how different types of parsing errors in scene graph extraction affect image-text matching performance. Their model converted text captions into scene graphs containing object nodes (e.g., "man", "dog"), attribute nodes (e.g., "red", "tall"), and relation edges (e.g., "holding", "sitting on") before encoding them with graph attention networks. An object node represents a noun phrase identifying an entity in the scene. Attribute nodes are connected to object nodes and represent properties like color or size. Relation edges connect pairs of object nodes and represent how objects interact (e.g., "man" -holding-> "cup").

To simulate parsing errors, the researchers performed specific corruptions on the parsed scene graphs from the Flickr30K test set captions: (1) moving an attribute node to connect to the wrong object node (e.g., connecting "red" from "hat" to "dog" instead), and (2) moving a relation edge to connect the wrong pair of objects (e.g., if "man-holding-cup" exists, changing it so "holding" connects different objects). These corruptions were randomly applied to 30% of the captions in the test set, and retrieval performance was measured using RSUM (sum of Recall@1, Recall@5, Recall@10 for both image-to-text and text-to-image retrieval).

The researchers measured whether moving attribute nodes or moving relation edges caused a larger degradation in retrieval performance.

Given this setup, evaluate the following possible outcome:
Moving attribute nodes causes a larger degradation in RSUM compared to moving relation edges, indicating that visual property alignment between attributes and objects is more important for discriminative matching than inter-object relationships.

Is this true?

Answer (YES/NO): NO